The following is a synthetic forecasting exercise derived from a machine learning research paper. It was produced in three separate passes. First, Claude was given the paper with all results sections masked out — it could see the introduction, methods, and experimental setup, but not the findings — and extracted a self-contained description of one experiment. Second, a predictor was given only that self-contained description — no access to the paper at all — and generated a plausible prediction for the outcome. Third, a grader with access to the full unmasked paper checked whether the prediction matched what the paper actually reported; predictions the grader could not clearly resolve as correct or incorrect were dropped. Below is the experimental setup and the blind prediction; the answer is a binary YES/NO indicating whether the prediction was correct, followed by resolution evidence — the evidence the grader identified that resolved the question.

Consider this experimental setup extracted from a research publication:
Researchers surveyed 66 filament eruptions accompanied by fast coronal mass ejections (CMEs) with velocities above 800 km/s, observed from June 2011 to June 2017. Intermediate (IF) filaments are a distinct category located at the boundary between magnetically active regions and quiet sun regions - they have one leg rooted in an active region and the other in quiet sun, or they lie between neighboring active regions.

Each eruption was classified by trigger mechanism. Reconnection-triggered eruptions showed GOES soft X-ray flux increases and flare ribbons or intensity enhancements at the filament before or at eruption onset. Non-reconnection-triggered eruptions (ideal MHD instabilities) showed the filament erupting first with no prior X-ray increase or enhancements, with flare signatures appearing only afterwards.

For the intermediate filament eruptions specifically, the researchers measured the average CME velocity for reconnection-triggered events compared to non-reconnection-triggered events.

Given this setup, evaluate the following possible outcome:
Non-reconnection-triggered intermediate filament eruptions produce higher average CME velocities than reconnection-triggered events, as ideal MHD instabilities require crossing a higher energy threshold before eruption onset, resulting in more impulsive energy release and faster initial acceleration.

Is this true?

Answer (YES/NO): NO